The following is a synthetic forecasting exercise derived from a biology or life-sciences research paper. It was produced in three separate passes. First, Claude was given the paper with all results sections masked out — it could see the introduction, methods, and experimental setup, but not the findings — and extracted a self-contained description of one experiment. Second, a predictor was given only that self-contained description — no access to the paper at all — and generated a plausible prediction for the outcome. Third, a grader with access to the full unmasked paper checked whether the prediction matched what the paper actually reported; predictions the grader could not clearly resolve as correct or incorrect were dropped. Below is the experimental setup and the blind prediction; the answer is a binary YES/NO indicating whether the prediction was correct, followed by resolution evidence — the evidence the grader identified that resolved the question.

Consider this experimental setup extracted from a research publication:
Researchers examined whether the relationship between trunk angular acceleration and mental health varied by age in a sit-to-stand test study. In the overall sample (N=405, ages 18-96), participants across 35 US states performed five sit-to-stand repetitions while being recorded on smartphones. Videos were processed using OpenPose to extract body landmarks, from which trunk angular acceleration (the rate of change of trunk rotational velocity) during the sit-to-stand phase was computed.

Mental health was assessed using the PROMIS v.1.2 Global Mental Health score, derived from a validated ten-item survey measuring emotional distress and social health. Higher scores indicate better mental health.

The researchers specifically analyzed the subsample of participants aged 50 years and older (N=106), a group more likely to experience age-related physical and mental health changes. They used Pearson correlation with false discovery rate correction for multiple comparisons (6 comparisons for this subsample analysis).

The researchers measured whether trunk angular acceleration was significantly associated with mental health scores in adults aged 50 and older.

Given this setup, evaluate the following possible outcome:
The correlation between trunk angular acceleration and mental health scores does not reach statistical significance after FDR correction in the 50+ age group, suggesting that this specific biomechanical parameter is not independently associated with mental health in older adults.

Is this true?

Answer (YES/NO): NO